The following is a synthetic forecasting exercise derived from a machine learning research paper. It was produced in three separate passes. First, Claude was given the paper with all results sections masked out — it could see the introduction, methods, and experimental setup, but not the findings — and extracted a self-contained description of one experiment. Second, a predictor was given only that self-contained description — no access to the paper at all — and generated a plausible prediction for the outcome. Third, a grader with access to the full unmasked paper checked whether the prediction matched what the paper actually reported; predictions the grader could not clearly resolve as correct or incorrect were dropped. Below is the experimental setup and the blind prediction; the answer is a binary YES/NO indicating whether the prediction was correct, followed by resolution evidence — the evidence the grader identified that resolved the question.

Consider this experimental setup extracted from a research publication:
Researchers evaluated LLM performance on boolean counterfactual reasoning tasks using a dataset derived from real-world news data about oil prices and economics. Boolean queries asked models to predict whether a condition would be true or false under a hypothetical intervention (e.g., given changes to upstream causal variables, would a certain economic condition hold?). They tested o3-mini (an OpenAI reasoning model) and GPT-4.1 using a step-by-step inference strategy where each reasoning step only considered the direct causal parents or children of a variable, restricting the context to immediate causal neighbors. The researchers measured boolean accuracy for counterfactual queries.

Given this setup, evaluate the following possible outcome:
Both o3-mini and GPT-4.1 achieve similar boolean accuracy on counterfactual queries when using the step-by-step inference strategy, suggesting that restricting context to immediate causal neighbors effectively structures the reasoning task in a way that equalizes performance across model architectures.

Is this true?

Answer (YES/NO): YES